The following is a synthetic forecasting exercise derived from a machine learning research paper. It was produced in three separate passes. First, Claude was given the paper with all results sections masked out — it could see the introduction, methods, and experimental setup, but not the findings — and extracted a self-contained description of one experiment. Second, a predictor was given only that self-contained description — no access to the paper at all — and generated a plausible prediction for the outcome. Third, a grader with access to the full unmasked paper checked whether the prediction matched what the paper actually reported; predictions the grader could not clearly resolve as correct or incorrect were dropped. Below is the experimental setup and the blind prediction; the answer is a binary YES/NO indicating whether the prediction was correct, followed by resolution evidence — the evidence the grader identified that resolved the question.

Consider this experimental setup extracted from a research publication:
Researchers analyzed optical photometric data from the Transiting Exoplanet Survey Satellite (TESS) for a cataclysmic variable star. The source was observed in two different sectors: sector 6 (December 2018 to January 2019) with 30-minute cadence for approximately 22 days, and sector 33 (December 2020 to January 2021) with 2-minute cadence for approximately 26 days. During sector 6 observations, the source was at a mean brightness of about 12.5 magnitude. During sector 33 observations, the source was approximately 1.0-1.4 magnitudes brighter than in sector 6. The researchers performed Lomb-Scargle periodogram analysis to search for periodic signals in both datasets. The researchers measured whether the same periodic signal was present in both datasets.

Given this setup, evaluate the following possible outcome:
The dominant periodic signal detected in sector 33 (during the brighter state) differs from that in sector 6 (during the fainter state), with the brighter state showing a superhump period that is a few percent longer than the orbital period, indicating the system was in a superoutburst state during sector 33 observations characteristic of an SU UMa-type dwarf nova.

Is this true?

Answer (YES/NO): NO